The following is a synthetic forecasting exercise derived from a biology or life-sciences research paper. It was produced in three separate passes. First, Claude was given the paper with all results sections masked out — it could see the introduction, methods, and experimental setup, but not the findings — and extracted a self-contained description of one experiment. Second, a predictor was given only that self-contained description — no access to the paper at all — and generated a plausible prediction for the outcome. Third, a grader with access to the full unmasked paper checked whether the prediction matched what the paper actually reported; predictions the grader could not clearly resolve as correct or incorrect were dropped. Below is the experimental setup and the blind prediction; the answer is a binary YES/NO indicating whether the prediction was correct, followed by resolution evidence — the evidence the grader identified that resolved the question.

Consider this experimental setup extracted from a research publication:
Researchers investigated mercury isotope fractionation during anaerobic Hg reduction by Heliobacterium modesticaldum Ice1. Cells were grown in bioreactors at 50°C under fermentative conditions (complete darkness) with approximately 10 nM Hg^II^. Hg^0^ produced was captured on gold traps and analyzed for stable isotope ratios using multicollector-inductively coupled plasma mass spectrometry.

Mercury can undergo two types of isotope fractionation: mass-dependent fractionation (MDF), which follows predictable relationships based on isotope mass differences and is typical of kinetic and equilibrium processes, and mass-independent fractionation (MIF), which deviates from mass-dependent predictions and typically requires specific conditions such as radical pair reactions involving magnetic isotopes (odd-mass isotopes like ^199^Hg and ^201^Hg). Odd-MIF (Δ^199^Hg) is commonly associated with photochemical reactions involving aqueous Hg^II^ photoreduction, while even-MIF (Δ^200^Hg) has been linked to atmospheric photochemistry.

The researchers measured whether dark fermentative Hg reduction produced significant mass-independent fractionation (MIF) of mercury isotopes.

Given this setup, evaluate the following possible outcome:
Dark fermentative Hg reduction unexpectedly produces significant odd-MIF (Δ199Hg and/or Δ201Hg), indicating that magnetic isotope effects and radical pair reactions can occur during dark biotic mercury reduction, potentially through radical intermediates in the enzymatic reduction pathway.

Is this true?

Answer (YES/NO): NO